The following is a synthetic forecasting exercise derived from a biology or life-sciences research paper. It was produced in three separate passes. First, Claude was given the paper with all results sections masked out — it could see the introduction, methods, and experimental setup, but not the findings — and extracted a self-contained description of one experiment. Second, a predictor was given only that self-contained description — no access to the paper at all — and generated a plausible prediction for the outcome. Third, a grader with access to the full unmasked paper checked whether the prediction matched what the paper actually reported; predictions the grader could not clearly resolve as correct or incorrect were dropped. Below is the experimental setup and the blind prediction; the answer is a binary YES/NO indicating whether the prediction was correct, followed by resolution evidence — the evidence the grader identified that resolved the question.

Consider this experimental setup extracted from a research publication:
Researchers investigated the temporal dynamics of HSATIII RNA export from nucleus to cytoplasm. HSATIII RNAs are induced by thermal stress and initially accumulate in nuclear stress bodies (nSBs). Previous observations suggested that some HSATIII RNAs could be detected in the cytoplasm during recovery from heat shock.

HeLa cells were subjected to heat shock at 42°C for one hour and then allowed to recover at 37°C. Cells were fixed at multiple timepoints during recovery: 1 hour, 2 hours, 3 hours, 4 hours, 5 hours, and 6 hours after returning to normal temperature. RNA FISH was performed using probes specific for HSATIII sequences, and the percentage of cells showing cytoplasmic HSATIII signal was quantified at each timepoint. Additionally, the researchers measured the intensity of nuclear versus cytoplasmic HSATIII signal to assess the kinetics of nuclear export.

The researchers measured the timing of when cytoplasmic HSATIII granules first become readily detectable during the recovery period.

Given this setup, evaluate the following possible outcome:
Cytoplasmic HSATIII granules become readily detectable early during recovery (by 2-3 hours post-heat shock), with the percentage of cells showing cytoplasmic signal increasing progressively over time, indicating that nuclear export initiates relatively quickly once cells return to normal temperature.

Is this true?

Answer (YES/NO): NO